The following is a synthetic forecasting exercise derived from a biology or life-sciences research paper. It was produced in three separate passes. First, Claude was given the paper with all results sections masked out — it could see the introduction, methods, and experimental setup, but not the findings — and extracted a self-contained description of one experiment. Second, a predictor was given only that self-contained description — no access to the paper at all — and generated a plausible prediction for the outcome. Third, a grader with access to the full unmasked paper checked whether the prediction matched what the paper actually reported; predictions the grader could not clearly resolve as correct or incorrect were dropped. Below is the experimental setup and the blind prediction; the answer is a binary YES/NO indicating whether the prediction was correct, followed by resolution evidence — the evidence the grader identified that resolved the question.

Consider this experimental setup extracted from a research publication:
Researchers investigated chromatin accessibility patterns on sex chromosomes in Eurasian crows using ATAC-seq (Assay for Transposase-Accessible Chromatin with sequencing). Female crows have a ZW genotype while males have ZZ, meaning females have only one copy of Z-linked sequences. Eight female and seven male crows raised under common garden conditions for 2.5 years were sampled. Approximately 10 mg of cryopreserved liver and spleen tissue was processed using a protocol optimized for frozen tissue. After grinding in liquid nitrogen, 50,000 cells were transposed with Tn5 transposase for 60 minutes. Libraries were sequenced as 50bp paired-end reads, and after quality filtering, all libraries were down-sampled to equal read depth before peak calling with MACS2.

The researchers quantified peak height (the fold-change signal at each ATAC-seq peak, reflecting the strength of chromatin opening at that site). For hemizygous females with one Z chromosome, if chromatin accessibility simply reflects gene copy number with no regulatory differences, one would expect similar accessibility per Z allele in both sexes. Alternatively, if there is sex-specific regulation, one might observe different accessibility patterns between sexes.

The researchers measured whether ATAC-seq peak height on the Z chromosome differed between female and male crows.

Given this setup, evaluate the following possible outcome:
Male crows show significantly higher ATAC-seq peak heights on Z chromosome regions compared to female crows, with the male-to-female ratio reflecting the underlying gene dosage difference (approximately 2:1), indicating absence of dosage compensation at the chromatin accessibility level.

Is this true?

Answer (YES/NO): NO